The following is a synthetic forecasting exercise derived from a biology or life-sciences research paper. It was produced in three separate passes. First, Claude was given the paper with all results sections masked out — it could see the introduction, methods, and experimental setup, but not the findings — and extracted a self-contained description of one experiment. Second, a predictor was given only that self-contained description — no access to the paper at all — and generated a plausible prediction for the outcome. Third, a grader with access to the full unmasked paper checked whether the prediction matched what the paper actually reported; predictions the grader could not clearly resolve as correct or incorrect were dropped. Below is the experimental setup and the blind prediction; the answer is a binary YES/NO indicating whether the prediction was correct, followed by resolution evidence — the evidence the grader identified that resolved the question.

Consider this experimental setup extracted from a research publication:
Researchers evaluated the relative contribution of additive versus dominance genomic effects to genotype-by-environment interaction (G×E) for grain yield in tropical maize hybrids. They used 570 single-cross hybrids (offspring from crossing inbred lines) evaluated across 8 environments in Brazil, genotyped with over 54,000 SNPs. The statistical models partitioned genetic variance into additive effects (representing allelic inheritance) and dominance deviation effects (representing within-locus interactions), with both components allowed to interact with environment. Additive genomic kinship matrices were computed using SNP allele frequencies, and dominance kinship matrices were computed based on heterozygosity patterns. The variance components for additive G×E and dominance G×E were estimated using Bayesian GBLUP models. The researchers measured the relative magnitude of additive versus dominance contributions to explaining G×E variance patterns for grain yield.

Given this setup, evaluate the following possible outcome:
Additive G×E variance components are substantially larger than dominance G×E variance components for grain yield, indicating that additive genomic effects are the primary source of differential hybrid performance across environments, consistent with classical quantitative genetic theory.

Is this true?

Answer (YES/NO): YES